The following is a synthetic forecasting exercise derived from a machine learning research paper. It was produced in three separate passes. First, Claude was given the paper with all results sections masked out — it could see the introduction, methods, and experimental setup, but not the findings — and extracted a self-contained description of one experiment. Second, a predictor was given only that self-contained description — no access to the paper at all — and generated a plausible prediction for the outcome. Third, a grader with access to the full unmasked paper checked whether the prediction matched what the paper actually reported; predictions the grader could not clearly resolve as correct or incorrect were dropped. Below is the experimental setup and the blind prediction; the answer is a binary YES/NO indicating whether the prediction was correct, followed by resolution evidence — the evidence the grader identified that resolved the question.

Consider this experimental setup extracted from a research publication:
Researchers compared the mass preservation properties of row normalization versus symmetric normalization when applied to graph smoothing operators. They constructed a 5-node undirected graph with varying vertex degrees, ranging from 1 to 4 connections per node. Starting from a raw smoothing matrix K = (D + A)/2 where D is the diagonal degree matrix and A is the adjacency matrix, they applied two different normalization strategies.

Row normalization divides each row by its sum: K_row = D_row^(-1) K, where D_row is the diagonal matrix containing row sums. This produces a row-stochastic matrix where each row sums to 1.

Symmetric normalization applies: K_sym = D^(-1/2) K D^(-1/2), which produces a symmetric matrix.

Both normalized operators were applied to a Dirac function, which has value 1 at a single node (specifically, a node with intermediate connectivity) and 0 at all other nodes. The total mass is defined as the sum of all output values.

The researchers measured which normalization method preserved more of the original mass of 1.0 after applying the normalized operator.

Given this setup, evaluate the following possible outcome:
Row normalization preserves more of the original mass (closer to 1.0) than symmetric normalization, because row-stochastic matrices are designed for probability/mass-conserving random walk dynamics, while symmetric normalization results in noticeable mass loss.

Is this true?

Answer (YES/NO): NO